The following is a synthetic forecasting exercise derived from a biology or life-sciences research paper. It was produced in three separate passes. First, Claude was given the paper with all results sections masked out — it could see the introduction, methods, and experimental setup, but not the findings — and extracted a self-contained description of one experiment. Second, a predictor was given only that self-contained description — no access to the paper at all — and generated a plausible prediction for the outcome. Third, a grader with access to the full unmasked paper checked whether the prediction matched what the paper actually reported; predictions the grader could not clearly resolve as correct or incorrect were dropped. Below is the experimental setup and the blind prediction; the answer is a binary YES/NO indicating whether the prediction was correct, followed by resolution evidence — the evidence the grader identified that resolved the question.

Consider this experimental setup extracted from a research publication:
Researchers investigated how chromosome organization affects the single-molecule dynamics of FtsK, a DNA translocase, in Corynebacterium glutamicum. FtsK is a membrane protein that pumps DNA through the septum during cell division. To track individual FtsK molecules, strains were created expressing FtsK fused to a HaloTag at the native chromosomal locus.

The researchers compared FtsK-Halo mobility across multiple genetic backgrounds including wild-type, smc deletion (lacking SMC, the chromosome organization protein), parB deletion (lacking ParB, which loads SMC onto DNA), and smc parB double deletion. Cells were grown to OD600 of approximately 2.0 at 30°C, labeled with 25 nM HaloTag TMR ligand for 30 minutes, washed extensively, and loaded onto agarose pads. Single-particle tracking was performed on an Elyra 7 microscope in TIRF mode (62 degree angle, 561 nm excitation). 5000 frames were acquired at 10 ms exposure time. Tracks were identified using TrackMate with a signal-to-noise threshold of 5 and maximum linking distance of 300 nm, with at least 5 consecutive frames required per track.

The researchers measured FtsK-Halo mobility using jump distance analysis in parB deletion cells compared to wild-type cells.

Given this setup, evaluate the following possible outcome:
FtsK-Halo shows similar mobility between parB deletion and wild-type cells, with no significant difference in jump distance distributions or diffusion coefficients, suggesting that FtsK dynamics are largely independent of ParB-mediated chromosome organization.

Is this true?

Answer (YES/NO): NO